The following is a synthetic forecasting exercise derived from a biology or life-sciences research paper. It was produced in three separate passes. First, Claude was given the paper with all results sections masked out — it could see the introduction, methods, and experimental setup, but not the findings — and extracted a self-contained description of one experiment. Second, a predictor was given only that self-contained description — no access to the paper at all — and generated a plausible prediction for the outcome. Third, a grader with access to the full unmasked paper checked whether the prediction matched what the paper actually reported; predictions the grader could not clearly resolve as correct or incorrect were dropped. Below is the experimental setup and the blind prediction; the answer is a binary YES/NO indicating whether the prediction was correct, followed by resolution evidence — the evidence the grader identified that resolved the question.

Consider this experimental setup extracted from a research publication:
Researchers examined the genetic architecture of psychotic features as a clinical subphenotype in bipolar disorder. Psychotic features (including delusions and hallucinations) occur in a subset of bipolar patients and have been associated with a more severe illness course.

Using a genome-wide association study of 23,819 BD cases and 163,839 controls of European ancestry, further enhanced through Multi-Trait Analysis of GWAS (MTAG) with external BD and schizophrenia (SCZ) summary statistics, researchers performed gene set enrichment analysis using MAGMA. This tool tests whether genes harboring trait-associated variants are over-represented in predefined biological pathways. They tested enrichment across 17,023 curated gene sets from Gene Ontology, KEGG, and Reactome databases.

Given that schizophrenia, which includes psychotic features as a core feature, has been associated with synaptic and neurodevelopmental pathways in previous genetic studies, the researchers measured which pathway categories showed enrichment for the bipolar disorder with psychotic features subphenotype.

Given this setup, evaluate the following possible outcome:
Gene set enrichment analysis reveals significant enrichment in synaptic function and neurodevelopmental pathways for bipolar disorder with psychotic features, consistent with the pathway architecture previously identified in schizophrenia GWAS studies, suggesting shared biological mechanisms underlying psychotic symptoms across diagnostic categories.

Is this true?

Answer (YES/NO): YES